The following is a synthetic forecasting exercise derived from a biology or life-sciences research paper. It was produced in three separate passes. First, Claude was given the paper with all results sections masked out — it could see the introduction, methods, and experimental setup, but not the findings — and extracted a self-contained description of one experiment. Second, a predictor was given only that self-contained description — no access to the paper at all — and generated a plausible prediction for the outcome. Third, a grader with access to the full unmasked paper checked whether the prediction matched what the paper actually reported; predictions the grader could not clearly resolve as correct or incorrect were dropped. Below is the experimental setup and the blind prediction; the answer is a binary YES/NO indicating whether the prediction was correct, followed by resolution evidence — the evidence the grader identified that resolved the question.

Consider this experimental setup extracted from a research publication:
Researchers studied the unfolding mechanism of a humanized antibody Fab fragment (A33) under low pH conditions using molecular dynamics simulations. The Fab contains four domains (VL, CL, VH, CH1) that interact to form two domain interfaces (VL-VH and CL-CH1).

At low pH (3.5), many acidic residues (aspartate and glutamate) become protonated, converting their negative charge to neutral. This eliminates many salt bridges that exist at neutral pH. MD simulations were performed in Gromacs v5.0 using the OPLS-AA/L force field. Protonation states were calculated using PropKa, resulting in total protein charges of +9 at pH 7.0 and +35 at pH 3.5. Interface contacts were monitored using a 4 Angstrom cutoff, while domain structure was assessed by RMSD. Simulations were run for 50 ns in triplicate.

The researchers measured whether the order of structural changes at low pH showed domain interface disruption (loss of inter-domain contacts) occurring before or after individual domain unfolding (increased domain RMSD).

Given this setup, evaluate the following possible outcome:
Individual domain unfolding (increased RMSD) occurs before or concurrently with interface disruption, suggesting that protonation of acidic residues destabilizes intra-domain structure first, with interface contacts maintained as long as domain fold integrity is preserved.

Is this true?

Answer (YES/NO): NO